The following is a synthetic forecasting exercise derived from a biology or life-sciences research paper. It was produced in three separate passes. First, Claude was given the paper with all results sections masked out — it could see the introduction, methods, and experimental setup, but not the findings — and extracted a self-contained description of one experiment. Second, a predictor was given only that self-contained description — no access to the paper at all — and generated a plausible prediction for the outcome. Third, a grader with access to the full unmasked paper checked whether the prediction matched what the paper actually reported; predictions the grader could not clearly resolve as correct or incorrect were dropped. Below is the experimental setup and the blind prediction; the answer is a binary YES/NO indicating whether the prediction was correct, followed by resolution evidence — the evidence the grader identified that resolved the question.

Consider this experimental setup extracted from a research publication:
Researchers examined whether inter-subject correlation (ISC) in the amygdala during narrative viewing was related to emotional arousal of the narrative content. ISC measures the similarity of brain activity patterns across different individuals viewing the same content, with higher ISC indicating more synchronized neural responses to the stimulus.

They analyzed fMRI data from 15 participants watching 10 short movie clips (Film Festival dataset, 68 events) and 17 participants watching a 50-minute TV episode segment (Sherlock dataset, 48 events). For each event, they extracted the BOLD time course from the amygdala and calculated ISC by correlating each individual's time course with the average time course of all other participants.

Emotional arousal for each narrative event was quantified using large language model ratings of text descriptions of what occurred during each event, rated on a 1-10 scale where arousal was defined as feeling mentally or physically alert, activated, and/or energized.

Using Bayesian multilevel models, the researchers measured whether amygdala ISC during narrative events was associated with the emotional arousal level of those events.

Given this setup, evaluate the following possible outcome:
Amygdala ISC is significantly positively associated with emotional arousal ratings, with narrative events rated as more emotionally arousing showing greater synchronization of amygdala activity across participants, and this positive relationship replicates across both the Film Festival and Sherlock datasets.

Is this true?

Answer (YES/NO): NO